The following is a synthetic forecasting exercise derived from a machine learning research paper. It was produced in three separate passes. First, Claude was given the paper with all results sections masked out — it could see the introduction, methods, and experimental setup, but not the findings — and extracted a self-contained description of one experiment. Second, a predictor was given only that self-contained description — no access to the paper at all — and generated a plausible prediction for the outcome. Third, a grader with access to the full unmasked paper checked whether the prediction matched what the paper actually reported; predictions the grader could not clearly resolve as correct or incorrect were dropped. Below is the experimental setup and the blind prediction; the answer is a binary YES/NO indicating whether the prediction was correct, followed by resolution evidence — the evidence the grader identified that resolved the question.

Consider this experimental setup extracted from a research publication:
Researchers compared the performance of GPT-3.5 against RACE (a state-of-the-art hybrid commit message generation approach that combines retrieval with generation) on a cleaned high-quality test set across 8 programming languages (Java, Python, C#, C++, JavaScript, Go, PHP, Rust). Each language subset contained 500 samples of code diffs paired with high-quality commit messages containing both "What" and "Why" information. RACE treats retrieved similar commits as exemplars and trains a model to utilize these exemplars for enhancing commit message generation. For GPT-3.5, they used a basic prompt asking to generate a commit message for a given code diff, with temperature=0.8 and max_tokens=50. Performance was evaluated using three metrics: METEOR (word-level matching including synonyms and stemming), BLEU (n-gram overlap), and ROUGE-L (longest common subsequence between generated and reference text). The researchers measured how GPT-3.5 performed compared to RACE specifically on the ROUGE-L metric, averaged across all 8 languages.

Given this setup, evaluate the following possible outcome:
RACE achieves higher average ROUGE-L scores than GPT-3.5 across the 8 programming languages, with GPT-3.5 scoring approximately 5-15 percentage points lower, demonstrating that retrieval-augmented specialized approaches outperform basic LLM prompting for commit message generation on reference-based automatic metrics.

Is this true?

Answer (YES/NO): NO